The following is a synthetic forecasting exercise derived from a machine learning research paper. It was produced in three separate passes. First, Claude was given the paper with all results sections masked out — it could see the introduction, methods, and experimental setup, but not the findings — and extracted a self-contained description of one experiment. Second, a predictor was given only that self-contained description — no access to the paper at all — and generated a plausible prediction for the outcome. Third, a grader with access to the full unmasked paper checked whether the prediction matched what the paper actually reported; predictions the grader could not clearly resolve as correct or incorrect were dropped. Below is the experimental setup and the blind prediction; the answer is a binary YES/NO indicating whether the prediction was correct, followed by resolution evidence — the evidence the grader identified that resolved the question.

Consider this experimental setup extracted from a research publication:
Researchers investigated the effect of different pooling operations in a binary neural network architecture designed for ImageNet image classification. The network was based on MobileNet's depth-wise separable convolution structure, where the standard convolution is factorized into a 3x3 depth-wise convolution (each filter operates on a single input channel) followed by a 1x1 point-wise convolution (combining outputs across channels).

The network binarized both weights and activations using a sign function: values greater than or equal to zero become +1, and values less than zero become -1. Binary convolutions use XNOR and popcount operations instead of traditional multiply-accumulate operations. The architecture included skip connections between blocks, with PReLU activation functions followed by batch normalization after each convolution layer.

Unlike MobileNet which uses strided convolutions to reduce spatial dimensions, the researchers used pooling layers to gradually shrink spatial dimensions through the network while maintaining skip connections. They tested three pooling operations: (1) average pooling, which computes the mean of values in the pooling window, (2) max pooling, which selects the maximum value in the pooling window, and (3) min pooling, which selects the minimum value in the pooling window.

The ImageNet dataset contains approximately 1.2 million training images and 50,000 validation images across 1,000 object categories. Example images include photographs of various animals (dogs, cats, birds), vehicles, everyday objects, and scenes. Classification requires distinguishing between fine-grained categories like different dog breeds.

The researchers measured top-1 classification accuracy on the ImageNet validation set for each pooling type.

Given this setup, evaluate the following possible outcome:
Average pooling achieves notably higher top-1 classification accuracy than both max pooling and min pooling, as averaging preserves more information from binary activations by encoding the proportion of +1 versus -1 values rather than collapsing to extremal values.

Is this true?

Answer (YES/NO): YES